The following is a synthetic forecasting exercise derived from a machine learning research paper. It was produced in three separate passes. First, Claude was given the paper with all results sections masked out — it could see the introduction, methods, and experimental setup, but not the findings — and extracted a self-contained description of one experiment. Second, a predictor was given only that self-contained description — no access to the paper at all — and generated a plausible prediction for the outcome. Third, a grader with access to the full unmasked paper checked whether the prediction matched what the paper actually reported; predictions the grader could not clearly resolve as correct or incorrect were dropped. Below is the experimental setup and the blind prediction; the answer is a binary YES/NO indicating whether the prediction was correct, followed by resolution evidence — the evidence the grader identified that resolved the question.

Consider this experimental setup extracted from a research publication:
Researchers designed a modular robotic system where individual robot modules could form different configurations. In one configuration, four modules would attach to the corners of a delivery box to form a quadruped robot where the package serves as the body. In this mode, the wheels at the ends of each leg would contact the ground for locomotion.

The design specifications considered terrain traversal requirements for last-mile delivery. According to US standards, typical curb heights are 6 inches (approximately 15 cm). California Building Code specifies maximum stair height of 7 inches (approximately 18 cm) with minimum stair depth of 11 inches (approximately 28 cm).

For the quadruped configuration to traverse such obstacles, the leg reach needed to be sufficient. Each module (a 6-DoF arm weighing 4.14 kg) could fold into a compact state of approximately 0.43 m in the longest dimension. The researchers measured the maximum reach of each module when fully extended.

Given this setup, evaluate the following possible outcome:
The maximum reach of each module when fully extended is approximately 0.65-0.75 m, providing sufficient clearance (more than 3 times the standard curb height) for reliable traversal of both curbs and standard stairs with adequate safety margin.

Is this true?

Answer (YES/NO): YES